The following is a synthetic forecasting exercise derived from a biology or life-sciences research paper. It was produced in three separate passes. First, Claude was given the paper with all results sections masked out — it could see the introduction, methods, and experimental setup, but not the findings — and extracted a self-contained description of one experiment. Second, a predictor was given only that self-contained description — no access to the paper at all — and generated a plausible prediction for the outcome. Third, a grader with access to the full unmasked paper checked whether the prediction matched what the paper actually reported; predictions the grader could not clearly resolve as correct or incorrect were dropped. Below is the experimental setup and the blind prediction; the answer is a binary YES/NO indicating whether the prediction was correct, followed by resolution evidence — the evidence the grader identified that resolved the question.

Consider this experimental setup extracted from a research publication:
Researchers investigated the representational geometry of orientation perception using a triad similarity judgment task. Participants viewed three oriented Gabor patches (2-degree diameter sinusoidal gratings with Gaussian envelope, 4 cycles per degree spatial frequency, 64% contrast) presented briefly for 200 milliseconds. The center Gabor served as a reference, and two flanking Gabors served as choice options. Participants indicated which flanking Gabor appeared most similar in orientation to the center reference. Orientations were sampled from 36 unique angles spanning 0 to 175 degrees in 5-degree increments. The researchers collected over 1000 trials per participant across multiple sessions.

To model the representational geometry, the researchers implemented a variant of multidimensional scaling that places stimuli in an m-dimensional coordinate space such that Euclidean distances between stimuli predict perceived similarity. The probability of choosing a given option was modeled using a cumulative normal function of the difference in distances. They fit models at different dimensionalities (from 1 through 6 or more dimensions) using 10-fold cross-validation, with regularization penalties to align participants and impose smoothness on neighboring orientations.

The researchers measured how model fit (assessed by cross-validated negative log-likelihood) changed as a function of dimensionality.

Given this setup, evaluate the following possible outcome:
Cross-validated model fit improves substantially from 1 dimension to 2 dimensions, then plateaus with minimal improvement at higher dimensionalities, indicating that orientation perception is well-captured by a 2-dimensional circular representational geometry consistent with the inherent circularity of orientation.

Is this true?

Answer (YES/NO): NO